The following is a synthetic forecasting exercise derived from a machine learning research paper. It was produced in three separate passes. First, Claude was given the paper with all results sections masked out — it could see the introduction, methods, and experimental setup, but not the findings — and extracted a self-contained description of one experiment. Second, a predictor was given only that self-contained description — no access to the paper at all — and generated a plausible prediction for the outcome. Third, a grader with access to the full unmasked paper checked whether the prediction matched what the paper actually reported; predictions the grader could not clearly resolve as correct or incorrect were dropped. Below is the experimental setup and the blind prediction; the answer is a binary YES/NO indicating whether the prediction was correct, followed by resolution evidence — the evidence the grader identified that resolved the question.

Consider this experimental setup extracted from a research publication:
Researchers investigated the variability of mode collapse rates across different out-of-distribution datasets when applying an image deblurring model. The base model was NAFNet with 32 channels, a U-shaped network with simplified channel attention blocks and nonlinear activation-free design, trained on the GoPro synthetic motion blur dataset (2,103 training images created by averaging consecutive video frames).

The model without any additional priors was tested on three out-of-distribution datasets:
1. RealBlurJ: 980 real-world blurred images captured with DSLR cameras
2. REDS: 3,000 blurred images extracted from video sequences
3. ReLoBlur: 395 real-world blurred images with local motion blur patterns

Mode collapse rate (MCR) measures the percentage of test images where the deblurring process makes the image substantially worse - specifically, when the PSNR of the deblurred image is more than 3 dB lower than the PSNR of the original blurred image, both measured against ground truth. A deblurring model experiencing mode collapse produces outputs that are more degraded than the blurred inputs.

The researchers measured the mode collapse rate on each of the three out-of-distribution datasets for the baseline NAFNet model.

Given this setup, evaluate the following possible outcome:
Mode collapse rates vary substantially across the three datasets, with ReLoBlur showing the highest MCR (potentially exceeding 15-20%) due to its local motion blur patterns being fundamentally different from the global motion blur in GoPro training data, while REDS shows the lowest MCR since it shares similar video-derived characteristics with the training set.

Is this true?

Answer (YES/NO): NO